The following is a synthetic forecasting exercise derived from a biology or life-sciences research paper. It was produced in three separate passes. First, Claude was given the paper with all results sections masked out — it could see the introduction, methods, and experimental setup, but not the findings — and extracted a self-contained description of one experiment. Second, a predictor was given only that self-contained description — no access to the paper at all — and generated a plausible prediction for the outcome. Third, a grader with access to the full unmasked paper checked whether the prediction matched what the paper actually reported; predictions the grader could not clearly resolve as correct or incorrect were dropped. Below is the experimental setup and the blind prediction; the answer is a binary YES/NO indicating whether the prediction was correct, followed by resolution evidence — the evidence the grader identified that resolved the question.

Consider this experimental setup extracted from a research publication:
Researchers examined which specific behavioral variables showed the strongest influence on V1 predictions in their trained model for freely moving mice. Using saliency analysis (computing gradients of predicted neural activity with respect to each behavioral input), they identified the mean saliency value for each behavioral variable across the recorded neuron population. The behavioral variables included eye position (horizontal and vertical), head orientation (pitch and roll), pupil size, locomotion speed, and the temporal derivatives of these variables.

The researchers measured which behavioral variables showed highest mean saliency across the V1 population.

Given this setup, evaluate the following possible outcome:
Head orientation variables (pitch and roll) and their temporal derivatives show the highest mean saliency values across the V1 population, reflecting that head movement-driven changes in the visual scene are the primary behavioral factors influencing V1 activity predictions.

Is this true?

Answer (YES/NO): NO